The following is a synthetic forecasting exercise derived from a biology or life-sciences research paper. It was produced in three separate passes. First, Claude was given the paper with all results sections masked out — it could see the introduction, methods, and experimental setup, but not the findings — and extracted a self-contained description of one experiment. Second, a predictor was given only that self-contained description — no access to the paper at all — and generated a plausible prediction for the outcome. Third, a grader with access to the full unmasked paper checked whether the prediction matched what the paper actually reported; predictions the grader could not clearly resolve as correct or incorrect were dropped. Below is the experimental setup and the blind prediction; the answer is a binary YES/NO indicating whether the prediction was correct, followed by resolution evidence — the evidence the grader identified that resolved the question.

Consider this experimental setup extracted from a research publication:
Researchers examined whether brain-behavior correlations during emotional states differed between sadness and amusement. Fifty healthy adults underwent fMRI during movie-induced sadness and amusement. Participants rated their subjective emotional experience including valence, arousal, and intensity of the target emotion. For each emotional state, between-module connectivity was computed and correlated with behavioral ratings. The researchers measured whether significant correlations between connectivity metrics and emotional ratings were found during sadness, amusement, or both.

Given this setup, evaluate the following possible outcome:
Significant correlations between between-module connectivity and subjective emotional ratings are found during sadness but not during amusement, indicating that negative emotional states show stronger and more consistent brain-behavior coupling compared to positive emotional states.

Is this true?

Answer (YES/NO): YES